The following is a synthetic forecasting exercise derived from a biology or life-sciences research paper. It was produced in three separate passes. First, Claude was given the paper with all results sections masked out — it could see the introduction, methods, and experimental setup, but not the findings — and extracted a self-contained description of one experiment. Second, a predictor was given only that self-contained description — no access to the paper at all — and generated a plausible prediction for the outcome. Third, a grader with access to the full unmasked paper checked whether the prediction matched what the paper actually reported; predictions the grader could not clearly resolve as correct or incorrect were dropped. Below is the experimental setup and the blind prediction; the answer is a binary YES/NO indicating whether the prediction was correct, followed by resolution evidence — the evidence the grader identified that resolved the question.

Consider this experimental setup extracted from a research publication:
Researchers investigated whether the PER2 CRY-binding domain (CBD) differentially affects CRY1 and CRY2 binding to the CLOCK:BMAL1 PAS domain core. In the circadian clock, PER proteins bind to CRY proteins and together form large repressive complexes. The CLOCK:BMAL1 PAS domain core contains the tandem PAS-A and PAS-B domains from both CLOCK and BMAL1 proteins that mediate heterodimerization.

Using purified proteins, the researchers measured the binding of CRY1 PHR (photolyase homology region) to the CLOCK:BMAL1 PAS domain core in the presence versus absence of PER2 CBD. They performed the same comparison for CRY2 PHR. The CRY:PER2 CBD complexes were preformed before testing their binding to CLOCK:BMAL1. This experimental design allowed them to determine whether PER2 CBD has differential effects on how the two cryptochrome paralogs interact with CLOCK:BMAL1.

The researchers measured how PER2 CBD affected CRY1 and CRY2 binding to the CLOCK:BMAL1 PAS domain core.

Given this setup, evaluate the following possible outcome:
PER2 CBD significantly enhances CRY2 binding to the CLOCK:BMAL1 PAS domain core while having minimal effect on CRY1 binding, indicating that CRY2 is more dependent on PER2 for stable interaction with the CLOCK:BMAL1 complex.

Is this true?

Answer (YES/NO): NO